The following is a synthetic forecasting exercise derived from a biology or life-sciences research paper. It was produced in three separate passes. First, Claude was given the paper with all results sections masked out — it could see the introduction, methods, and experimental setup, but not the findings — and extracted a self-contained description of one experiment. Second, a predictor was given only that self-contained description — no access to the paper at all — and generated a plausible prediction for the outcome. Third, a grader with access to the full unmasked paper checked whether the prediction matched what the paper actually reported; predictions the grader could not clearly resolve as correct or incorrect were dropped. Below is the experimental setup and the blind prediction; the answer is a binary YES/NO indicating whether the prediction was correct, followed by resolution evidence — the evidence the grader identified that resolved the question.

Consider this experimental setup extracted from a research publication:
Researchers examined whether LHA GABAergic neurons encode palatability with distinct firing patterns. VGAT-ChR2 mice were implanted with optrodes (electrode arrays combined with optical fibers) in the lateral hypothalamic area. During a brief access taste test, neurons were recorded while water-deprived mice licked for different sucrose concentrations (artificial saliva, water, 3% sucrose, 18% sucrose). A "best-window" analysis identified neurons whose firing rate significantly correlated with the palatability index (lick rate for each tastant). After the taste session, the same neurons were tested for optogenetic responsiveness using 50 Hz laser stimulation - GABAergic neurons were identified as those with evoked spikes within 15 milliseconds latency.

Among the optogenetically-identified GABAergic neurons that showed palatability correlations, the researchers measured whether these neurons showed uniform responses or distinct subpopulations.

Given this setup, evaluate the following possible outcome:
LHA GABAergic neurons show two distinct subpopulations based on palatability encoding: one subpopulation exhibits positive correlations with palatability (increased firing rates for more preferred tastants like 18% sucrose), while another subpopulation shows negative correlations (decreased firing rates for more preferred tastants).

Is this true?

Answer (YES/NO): YES